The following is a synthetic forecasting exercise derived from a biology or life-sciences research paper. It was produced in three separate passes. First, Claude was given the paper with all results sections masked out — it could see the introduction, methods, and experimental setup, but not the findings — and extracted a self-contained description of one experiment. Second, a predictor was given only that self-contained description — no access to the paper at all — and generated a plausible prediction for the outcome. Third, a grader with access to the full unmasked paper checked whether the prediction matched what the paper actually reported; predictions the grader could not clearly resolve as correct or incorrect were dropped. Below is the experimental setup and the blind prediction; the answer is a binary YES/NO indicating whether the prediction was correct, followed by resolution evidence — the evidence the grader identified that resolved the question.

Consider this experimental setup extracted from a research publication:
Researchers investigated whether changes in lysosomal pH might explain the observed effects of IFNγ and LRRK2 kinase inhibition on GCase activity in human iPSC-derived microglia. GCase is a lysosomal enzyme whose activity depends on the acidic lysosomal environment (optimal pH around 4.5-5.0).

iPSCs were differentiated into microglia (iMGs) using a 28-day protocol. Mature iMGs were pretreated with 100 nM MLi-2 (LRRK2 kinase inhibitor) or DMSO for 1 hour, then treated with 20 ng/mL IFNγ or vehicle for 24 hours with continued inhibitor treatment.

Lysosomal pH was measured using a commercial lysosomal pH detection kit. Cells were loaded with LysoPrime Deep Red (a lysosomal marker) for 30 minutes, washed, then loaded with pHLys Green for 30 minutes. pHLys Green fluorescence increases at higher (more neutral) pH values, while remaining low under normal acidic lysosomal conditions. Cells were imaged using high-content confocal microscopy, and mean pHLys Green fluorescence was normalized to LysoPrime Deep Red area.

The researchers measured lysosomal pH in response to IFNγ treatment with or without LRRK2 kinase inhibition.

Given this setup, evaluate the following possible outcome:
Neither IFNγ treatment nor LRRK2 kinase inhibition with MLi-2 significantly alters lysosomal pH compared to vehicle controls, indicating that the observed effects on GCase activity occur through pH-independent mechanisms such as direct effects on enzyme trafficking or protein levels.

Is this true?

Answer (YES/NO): NO